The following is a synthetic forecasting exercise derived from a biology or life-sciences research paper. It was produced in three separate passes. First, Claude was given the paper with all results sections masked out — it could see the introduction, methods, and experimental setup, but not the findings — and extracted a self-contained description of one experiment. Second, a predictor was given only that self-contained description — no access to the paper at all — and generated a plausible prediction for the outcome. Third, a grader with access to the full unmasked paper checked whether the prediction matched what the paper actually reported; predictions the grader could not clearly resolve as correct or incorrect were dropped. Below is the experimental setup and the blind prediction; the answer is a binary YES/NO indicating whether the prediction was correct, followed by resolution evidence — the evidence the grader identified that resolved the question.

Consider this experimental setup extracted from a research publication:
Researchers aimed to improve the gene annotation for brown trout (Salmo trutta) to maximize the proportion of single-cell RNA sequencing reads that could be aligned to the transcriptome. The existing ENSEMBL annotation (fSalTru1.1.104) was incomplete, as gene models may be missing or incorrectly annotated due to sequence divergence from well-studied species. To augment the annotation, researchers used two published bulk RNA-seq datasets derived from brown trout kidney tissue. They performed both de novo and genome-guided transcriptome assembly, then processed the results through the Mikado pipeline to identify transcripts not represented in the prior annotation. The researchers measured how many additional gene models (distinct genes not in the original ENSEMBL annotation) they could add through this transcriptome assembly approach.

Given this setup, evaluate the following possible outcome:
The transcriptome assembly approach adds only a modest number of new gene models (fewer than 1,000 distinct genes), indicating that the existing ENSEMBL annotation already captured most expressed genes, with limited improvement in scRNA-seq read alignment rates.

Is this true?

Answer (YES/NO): NO